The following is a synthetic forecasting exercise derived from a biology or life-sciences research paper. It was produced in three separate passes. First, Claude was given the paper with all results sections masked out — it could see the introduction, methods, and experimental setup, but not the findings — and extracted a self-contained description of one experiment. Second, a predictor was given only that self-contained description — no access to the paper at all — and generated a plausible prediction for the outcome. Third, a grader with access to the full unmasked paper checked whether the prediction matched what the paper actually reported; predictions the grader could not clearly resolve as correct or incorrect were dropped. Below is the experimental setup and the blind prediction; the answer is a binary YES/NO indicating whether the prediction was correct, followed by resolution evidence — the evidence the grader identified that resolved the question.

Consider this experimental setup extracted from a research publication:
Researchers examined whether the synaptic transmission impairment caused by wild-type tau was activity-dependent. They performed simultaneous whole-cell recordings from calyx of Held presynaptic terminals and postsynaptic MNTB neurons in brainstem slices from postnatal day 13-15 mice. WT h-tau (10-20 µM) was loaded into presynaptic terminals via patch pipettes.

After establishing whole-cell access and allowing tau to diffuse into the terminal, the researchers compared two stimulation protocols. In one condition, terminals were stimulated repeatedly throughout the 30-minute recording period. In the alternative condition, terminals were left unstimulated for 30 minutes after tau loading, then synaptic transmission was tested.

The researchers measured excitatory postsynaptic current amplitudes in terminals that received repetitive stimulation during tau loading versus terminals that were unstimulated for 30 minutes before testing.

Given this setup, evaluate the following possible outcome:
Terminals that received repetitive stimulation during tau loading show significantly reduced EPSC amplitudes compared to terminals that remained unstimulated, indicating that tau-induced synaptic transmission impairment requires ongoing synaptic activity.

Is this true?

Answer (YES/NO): YES